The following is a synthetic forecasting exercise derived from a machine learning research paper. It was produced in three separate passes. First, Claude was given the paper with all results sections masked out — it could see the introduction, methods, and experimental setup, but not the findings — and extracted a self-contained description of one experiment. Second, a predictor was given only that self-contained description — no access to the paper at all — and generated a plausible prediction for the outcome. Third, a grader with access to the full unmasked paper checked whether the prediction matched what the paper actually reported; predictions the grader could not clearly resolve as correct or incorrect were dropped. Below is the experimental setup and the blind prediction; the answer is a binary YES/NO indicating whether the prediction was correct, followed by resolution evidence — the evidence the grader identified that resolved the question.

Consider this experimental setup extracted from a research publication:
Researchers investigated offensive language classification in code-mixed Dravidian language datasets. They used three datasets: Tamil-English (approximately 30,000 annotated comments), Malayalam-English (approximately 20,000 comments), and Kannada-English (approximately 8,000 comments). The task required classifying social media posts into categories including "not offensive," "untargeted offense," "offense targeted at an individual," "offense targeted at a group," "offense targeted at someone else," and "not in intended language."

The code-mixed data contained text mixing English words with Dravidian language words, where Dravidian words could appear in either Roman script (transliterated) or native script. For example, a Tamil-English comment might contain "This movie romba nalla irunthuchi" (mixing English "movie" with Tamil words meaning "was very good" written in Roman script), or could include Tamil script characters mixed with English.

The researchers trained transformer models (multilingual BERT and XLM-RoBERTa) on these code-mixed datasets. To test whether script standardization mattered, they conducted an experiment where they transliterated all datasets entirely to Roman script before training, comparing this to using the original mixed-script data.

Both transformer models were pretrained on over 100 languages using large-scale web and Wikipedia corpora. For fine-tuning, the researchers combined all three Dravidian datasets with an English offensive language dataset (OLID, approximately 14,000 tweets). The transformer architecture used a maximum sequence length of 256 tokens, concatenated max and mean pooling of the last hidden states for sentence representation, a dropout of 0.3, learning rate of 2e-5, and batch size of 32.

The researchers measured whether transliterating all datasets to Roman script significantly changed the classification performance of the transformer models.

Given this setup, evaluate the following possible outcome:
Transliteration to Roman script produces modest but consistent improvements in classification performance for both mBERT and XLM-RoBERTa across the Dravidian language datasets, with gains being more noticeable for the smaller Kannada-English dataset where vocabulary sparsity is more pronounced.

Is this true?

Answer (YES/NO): NO